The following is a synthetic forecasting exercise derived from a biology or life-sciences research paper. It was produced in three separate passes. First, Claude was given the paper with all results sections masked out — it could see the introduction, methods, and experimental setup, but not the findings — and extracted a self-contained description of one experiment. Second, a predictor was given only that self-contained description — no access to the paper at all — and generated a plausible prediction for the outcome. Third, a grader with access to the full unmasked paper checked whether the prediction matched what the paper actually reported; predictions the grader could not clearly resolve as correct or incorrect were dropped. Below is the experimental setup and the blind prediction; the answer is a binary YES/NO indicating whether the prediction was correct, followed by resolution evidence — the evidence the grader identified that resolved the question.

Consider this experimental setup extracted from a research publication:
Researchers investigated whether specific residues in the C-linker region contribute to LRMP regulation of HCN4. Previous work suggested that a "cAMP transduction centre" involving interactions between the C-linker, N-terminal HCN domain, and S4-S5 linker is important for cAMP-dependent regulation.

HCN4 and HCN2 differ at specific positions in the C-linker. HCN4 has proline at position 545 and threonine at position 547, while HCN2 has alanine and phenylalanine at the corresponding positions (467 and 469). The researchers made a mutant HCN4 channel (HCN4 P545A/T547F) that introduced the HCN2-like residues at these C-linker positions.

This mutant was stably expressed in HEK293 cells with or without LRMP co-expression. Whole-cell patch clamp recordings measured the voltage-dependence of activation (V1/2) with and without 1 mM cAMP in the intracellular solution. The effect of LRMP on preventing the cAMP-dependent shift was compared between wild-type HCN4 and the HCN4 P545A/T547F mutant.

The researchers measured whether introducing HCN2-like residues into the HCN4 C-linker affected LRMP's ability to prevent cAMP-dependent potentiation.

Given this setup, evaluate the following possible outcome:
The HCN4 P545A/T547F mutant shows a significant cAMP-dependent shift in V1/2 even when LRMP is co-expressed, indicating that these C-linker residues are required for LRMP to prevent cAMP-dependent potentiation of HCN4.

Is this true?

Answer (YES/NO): YES